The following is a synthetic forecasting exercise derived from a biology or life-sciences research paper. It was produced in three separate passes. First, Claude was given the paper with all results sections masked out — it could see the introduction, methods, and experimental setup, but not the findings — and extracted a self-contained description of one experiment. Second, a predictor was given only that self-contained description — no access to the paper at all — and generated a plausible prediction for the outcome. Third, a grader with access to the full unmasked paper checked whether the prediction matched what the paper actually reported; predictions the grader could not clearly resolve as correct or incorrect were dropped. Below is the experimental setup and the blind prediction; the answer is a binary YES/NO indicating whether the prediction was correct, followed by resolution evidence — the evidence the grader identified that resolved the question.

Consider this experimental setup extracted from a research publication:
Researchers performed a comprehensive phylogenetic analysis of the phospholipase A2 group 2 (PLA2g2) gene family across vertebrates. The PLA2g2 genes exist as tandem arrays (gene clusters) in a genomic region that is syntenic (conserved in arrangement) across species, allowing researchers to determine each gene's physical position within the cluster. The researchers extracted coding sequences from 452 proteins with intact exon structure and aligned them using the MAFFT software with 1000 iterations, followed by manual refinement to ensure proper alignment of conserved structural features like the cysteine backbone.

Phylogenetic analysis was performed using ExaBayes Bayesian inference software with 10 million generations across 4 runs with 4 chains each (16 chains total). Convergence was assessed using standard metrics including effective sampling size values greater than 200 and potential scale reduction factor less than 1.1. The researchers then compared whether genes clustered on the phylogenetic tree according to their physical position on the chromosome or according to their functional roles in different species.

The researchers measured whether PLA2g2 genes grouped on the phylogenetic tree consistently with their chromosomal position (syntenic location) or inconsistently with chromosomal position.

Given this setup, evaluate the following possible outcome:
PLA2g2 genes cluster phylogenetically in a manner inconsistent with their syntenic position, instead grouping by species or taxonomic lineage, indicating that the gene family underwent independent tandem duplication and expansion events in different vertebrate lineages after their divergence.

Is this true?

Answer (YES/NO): NO